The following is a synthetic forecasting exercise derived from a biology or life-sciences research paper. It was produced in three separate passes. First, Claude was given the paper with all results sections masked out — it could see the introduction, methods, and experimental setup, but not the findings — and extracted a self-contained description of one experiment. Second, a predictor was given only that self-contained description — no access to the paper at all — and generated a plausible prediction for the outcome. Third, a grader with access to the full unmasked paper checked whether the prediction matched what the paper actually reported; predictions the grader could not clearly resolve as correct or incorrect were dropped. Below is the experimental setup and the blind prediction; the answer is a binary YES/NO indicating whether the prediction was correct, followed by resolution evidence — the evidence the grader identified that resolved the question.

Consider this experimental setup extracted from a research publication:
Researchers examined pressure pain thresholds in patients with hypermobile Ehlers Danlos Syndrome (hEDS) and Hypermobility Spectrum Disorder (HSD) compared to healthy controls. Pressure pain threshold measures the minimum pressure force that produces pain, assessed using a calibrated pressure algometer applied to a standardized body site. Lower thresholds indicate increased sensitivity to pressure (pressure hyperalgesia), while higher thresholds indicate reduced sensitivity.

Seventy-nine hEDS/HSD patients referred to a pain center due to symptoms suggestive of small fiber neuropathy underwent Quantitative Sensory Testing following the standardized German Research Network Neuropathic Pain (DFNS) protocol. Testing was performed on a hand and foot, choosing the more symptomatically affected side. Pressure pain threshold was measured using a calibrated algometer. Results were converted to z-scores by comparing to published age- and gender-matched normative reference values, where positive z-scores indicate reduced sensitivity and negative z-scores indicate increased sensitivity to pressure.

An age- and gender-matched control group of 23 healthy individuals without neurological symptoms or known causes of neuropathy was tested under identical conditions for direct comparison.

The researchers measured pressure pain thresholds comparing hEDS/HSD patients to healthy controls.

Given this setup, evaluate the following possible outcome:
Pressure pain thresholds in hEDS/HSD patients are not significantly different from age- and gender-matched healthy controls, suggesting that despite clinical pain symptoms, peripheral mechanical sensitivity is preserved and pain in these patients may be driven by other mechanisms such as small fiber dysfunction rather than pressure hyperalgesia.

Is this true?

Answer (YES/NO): YES